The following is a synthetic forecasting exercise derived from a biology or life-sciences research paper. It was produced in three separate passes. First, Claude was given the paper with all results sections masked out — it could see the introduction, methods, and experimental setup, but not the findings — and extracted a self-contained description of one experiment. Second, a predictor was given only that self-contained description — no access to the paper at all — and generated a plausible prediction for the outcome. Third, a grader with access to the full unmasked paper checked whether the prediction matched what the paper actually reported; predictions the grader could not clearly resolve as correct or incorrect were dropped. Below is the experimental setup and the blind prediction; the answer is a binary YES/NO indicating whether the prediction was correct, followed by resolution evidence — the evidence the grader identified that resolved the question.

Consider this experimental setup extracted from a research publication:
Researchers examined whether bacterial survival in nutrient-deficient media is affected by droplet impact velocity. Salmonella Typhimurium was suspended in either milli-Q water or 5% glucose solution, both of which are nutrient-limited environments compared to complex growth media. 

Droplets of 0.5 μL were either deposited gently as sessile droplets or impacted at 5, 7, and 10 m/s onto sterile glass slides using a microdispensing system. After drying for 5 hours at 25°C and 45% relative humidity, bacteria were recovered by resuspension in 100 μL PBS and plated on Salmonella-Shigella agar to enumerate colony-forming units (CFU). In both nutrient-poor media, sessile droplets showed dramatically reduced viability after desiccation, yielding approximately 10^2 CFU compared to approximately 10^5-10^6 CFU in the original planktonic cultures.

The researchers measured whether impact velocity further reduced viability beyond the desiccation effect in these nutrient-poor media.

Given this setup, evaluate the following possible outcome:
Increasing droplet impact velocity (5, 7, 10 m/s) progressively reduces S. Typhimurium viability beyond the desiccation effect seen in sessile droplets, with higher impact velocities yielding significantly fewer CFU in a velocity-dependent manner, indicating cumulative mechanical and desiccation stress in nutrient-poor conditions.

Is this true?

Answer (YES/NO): NO